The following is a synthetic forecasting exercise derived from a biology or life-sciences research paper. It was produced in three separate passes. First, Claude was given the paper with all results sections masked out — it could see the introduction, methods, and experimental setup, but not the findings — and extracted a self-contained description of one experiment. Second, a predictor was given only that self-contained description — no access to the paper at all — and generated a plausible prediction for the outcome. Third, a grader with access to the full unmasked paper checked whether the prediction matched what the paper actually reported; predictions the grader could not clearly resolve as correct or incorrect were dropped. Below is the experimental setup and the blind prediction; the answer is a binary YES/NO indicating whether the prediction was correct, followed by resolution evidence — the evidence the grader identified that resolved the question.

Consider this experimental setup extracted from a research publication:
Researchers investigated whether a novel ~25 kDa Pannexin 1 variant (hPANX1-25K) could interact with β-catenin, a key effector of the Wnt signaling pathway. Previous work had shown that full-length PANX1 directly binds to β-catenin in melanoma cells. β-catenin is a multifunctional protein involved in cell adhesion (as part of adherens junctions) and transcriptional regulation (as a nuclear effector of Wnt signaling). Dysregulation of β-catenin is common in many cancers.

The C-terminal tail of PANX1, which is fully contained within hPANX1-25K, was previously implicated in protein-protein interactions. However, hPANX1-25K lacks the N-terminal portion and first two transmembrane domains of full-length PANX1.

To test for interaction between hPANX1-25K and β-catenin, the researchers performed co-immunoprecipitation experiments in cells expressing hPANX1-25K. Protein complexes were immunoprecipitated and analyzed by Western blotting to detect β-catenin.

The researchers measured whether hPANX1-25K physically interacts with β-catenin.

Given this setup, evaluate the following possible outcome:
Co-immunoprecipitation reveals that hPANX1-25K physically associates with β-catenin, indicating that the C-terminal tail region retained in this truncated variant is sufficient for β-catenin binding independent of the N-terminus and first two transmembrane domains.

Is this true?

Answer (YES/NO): YES